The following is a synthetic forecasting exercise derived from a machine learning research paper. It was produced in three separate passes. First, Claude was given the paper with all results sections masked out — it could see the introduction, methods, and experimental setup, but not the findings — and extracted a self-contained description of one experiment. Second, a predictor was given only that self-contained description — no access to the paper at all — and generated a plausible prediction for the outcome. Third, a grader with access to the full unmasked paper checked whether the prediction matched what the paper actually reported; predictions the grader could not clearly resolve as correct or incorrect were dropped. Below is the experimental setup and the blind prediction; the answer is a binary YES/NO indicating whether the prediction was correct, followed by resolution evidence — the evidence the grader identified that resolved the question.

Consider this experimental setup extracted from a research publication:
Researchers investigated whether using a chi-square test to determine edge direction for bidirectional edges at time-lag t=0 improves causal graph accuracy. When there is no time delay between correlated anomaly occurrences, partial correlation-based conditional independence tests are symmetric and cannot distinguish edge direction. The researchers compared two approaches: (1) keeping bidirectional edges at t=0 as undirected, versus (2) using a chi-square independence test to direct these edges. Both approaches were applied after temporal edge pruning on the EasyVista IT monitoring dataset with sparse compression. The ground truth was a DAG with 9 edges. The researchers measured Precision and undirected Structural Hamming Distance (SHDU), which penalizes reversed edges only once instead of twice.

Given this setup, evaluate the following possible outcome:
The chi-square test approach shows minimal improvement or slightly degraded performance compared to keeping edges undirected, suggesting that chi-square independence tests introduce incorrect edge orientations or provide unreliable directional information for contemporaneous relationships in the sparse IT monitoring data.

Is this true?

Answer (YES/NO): NO